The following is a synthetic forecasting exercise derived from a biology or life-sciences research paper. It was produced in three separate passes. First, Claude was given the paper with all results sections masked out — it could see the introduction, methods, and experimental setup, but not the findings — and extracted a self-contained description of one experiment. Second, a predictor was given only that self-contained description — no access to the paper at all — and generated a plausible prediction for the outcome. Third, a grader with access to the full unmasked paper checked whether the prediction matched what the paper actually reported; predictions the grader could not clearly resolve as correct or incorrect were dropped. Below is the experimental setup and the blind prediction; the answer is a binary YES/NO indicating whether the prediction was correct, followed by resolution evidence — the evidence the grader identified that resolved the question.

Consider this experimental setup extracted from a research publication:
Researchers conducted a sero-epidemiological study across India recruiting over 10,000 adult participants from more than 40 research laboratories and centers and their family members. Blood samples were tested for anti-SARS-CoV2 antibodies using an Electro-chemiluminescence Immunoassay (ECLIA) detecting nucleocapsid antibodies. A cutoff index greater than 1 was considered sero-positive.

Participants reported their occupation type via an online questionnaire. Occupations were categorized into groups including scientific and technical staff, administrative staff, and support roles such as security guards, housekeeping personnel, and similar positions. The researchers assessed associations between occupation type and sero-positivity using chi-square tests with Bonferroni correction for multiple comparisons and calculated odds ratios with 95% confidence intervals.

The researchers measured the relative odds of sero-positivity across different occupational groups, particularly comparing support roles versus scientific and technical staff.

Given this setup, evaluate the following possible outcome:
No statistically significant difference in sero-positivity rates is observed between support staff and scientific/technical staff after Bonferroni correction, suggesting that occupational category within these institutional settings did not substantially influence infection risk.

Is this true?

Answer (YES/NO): NO